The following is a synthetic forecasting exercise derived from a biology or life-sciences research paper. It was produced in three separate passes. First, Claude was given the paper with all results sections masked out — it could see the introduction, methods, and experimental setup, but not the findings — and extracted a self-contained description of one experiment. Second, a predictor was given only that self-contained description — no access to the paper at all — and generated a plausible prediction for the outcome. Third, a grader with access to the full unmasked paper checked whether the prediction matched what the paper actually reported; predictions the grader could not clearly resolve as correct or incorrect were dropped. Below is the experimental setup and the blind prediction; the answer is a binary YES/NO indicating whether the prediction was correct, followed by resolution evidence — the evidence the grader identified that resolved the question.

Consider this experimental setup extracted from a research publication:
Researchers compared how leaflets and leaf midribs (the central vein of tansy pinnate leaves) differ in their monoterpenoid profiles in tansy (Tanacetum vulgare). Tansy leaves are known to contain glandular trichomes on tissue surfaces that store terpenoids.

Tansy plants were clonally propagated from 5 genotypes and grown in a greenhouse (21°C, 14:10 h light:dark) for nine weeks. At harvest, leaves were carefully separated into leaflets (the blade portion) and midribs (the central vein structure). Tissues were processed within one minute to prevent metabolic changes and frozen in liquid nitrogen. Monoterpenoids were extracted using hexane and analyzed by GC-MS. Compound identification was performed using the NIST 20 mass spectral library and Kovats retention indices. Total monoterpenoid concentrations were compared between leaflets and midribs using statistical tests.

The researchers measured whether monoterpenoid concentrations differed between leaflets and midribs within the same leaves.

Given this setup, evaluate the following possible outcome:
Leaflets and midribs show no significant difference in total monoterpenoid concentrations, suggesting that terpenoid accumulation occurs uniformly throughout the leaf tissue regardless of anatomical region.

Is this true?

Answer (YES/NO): NO